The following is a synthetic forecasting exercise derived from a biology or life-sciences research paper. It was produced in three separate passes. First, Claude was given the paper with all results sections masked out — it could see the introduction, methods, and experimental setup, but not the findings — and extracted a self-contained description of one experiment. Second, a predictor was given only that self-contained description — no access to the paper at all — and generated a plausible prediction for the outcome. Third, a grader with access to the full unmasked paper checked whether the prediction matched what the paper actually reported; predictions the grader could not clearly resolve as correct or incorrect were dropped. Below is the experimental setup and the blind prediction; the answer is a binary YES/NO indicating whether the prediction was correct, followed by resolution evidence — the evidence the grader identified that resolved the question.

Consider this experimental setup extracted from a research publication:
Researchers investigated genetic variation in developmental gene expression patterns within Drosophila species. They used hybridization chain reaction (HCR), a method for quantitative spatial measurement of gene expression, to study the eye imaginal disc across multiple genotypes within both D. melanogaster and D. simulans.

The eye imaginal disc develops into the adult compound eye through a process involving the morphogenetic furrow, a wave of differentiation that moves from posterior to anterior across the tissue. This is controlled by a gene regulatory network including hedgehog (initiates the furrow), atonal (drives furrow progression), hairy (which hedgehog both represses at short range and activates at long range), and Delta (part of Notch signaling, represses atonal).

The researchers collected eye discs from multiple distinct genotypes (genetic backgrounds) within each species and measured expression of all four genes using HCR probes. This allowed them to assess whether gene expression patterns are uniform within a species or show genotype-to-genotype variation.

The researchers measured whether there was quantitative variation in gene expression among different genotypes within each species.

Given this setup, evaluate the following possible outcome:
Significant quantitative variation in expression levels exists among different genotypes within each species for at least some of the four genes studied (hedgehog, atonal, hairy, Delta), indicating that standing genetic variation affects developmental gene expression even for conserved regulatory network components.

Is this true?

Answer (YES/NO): YES